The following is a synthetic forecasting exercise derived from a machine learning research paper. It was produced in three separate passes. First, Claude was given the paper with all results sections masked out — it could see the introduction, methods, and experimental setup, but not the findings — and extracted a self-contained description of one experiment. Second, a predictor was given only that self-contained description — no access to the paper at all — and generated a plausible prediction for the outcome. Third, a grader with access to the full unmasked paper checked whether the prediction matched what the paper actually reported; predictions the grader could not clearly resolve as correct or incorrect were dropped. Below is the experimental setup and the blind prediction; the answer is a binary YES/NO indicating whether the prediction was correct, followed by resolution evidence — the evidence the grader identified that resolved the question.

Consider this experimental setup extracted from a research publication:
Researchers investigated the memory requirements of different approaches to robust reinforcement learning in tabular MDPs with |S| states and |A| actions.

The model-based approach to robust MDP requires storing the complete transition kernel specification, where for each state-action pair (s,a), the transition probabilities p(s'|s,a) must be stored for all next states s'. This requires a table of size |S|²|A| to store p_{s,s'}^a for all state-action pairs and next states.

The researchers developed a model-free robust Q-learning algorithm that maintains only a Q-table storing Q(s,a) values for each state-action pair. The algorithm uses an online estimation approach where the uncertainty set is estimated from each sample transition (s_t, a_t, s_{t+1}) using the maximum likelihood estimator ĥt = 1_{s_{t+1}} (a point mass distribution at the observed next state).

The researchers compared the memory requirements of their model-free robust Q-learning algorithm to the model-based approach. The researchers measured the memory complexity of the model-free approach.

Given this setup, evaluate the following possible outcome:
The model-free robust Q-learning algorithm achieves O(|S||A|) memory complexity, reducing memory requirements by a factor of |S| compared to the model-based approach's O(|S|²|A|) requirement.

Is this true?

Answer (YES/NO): YES